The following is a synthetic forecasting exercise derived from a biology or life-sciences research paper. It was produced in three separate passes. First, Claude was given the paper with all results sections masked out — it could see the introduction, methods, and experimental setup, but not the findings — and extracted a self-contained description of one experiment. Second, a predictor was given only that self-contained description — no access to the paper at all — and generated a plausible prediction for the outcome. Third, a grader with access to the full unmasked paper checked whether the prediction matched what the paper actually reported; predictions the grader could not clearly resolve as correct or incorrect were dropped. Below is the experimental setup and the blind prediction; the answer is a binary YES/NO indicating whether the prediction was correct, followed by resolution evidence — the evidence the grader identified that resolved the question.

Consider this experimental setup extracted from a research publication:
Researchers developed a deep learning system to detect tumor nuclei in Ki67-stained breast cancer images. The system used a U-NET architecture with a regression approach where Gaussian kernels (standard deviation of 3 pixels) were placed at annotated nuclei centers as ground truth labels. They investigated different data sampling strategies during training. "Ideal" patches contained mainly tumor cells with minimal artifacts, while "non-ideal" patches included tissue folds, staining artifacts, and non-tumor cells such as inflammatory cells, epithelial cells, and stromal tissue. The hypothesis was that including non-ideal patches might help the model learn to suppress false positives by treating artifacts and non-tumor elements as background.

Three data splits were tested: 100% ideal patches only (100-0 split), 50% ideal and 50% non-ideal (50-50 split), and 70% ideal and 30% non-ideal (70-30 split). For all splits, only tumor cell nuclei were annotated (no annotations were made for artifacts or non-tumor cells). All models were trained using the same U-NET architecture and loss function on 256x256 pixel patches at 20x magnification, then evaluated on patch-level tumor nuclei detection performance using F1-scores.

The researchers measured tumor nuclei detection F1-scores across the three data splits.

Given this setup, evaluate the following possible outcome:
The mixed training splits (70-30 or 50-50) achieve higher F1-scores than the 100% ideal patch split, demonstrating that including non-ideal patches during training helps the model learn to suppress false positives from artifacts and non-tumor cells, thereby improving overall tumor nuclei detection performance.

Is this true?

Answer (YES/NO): NO